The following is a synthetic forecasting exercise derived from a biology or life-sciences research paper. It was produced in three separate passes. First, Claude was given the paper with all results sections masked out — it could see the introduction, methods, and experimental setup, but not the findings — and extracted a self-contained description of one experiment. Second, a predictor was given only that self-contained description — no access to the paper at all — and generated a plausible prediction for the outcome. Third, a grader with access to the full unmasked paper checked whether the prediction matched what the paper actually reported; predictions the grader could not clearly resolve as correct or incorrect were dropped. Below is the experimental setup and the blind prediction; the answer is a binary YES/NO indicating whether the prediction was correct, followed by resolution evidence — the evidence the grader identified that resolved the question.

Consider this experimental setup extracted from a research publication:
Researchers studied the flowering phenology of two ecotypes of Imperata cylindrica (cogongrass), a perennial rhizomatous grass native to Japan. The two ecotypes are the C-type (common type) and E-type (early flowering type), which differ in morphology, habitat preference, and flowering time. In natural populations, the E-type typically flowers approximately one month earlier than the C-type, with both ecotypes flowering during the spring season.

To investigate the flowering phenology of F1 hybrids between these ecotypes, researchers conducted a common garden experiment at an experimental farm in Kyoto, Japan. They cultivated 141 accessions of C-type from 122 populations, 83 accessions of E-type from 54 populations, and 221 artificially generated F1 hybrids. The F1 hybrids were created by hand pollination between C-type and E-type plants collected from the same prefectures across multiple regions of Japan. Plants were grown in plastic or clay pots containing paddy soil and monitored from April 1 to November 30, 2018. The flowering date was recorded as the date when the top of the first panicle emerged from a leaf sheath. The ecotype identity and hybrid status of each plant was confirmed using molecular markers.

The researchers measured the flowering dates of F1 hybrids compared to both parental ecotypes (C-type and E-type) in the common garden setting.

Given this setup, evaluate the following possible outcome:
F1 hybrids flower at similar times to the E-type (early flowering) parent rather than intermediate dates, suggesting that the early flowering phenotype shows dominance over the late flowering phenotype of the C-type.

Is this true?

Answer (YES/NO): NO